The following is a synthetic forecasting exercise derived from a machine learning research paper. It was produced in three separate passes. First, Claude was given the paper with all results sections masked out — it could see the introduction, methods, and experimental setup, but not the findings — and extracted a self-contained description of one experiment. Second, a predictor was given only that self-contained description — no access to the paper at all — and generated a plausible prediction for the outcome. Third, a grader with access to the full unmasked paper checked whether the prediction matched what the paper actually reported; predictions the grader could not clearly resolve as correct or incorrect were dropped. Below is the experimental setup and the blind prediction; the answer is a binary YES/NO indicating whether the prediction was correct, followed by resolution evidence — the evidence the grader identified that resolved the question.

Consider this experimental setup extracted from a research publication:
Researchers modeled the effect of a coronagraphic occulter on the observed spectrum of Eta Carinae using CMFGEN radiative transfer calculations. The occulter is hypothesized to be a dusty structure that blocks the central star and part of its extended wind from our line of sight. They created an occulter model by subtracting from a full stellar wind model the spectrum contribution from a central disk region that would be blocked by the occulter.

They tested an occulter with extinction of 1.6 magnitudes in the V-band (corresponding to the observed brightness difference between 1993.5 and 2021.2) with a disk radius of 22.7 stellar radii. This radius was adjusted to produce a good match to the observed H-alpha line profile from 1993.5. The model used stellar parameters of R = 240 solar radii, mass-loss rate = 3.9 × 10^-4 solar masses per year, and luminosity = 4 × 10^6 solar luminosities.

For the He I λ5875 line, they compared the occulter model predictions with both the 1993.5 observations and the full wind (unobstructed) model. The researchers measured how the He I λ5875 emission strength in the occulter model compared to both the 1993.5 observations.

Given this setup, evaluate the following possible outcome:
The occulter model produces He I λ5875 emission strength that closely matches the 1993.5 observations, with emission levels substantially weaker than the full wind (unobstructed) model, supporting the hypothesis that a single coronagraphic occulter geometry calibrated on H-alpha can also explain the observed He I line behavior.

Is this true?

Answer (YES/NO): NO